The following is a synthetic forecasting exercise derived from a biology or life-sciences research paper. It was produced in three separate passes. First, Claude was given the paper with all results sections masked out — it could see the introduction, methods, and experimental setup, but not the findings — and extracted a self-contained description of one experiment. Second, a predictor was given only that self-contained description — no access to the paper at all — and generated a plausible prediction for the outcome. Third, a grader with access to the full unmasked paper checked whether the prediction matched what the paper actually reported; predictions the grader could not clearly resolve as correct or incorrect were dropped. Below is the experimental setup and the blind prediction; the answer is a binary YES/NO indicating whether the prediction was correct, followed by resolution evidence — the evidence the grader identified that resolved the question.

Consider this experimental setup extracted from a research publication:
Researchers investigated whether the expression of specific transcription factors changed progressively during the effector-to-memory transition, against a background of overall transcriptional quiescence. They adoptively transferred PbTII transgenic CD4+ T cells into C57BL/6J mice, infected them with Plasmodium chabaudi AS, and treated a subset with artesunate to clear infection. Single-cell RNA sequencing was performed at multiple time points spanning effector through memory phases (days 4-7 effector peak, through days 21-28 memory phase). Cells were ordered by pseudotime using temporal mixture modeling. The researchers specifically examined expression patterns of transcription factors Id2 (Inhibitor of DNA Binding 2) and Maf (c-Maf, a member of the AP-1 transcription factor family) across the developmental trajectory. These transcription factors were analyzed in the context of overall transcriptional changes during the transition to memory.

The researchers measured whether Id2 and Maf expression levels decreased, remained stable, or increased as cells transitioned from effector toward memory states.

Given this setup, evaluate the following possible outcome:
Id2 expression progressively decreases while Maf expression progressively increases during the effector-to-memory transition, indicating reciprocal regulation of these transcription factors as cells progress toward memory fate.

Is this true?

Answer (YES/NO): NO